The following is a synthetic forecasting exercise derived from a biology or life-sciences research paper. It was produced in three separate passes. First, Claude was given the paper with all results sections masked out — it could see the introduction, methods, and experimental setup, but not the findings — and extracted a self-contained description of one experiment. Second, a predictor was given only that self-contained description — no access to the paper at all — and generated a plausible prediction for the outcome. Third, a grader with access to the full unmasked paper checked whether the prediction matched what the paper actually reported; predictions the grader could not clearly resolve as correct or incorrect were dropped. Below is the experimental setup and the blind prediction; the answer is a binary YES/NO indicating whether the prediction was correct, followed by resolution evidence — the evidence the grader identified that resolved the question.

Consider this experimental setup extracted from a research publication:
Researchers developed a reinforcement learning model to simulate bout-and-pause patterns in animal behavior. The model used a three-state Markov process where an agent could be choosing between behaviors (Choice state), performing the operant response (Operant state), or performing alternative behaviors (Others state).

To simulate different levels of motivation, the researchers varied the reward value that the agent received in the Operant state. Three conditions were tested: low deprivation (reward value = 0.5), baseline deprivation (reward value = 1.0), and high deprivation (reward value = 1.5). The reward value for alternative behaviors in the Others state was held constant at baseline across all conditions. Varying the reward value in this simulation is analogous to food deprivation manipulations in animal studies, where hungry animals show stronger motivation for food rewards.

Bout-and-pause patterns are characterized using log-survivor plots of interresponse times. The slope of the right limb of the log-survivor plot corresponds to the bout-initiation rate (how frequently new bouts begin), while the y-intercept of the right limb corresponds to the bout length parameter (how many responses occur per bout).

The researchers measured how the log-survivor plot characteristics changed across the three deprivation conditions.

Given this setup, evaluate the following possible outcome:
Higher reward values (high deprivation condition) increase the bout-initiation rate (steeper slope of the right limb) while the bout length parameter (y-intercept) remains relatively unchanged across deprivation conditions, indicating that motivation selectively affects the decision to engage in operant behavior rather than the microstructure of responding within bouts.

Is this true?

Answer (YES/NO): NO